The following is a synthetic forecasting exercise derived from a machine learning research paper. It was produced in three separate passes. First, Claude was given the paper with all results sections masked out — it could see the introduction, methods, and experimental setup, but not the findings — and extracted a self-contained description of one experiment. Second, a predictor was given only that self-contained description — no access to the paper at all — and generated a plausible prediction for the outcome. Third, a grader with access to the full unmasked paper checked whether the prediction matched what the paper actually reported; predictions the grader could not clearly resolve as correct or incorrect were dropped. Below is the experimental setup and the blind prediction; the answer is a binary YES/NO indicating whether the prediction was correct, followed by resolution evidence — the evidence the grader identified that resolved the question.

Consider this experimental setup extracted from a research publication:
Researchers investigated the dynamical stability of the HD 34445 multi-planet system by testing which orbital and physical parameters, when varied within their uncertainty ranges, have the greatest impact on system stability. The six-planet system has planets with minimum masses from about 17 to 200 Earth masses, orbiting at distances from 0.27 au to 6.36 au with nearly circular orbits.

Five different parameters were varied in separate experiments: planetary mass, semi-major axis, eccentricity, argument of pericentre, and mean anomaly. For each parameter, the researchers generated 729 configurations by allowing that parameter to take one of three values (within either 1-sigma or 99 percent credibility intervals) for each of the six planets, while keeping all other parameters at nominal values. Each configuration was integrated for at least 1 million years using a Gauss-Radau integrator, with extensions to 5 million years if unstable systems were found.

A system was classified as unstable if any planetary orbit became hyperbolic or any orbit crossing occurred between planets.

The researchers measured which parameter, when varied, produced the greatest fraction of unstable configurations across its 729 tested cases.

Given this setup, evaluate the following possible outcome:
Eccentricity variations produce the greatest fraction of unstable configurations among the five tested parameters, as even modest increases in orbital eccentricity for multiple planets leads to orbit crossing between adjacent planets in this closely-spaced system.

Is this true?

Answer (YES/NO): YES